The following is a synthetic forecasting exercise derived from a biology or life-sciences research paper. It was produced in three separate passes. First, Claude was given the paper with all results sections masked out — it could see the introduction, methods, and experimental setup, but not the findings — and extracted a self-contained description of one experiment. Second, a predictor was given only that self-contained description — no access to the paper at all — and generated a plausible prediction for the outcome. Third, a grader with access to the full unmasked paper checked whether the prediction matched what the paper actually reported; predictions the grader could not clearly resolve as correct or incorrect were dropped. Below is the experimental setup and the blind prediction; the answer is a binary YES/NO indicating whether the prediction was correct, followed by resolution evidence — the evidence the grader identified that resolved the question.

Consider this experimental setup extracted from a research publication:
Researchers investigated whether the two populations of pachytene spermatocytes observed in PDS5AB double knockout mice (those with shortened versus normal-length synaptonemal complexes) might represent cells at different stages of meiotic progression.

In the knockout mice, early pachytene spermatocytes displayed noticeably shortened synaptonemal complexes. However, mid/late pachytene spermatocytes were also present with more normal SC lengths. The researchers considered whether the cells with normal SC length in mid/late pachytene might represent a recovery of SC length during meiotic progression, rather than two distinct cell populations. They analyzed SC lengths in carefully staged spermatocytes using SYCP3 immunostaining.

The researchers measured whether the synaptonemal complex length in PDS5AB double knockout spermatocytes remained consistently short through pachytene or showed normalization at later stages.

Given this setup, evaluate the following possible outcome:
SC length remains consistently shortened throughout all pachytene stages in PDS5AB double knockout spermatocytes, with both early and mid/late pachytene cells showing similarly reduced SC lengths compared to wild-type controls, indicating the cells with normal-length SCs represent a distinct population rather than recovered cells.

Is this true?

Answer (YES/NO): NO